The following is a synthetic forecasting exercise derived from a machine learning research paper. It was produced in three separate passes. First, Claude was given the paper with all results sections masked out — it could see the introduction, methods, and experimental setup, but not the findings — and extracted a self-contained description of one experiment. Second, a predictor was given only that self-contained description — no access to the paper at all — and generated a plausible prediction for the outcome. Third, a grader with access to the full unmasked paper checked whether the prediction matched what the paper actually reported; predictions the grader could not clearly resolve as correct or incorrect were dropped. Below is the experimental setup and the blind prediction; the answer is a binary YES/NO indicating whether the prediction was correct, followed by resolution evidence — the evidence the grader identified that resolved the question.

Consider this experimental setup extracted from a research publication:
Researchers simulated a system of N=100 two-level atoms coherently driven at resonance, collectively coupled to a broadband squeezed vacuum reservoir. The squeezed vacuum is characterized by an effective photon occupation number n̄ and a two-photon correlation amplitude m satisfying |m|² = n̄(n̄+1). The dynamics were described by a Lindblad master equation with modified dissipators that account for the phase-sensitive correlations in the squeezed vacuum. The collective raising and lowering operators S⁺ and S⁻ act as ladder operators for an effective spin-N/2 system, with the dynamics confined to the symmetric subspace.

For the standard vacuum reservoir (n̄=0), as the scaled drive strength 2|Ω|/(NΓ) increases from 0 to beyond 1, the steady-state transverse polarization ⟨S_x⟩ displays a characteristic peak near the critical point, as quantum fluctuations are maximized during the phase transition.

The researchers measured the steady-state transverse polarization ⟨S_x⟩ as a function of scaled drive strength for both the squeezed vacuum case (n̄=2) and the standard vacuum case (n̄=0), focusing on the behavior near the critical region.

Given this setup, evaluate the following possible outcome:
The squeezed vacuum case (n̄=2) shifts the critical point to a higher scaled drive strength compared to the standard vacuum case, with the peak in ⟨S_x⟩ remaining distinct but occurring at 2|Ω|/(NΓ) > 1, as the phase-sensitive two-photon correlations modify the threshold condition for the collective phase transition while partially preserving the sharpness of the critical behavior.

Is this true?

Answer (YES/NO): NO